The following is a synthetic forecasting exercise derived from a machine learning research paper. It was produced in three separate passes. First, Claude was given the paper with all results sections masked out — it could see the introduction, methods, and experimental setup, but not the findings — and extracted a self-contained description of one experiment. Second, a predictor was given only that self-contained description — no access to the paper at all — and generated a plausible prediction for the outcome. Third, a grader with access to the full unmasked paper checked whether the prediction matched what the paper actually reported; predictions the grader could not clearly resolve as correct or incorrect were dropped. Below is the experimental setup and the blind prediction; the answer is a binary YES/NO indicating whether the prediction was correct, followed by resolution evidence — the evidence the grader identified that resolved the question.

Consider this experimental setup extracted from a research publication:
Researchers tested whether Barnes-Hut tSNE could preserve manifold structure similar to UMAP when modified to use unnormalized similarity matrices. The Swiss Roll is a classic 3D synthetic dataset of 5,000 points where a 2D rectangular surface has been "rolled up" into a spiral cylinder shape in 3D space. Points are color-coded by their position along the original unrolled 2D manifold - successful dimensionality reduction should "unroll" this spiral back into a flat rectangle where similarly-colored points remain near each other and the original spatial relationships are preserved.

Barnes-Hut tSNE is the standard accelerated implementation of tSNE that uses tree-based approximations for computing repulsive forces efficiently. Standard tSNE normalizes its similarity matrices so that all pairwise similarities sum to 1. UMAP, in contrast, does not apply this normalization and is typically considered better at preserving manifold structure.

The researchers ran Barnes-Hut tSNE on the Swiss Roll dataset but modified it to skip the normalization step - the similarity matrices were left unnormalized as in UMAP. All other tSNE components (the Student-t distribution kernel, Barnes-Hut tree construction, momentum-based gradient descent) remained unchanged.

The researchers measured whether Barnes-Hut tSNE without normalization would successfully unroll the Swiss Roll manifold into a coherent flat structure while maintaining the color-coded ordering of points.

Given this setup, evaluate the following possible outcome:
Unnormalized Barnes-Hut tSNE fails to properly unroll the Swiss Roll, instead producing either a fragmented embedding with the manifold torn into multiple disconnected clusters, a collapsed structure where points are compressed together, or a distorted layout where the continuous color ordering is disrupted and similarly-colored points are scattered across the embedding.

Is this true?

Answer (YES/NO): NO